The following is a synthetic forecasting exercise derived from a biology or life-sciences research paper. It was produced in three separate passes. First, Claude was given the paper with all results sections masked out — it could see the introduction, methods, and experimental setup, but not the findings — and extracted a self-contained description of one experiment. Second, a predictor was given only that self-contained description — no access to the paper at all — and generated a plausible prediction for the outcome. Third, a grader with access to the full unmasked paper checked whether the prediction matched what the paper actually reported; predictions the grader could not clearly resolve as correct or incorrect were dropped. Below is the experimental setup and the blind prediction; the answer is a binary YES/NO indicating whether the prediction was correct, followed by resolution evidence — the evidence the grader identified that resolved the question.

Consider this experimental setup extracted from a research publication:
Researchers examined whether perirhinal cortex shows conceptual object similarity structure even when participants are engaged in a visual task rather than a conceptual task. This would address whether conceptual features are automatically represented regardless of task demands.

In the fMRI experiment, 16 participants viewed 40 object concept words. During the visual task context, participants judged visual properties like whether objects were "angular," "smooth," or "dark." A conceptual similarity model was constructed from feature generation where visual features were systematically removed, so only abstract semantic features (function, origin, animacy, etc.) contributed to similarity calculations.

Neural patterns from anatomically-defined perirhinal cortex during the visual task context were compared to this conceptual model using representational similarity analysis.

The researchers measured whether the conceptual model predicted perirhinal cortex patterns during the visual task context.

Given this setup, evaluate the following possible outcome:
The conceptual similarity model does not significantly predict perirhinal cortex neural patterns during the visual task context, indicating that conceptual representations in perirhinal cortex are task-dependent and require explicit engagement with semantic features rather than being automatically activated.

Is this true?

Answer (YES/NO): NO